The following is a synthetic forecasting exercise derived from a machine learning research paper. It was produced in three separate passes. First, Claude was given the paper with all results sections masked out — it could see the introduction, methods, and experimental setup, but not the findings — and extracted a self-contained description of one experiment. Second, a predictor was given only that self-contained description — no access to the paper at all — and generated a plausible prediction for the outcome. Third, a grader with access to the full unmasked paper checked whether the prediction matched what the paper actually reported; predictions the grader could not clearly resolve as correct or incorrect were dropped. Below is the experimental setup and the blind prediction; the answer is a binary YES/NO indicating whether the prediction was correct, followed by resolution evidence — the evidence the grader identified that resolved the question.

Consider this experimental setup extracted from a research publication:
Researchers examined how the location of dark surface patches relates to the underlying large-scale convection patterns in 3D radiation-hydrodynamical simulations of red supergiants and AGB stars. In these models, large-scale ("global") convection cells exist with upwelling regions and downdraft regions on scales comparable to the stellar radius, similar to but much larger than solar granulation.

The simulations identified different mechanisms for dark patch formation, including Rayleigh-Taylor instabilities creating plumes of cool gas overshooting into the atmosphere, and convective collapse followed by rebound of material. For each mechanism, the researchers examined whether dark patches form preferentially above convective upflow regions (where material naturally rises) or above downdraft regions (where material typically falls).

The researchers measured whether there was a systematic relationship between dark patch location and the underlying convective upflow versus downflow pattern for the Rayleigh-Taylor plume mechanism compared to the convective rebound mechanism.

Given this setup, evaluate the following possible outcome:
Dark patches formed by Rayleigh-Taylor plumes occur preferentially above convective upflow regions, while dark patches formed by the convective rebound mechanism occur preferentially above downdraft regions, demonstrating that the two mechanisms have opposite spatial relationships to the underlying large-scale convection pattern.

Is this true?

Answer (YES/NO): YES